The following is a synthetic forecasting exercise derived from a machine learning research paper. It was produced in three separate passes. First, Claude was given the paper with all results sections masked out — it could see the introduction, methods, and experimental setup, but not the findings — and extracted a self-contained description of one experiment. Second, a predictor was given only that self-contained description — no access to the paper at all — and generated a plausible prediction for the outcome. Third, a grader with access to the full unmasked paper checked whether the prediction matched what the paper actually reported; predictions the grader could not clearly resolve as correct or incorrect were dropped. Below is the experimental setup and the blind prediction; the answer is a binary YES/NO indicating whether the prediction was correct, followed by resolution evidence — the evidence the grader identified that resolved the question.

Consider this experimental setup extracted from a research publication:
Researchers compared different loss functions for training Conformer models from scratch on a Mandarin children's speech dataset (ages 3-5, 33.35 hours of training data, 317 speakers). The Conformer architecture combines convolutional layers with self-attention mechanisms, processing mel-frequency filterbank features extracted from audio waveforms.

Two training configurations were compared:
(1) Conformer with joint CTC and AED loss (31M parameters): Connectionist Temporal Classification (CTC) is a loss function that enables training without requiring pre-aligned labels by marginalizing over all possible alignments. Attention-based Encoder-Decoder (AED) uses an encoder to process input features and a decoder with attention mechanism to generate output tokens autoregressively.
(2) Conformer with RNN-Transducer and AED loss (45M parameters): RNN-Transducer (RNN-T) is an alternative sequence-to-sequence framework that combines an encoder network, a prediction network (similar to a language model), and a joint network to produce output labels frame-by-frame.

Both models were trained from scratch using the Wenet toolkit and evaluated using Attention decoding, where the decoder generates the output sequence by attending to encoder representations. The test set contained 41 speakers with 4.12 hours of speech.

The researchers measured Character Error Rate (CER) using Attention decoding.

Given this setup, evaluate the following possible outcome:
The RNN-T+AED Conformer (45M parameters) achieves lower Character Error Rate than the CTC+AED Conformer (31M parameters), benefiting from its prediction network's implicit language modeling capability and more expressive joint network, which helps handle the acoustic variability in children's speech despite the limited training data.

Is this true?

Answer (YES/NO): NO